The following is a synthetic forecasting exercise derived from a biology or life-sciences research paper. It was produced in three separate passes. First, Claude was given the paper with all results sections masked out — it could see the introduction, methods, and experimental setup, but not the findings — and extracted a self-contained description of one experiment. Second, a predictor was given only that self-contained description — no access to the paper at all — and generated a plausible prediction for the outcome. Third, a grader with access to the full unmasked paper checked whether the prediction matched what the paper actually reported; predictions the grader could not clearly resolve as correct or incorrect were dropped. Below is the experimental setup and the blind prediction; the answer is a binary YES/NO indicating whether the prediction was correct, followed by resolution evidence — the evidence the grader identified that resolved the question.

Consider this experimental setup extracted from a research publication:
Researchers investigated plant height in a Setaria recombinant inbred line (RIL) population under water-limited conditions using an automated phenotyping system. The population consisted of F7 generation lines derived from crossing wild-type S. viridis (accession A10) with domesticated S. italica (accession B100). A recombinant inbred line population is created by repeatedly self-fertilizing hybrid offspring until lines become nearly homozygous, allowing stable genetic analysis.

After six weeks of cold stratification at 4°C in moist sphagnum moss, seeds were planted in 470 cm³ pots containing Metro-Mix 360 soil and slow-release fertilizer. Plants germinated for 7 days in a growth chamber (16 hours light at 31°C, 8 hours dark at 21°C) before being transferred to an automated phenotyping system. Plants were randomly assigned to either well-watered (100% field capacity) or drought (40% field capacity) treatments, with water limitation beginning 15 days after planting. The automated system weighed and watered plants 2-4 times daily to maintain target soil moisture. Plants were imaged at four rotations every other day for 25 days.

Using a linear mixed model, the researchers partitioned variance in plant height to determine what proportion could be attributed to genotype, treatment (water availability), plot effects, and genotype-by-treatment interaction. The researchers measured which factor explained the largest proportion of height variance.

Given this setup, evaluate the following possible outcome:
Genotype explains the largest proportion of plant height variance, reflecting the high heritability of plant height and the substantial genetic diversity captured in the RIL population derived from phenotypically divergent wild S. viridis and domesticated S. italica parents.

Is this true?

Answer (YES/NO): YES